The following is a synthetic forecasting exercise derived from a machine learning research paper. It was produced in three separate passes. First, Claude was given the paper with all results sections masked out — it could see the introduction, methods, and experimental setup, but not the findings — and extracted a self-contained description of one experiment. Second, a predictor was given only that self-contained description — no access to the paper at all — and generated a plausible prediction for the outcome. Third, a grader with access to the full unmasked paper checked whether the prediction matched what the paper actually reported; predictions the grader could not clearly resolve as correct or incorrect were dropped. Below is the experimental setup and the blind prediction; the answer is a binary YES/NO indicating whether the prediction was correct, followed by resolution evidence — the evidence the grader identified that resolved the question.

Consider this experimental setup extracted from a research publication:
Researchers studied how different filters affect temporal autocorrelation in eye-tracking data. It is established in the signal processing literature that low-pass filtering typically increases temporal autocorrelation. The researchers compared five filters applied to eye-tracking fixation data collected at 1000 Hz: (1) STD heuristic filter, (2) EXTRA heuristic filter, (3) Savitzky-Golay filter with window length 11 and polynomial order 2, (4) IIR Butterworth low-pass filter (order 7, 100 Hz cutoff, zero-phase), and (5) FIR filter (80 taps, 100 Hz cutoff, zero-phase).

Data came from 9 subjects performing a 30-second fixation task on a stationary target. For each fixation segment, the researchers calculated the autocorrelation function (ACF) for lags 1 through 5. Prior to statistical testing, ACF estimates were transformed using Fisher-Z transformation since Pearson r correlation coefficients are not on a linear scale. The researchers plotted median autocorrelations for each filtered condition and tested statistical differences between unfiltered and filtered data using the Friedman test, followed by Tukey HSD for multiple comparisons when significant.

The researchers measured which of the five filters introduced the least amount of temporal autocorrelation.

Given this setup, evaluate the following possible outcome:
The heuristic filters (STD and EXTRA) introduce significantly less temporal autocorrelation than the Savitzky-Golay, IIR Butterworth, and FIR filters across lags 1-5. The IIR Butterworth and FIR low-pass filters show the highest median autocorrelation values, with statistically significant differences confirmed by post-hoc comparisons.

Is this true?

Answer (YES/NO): NO